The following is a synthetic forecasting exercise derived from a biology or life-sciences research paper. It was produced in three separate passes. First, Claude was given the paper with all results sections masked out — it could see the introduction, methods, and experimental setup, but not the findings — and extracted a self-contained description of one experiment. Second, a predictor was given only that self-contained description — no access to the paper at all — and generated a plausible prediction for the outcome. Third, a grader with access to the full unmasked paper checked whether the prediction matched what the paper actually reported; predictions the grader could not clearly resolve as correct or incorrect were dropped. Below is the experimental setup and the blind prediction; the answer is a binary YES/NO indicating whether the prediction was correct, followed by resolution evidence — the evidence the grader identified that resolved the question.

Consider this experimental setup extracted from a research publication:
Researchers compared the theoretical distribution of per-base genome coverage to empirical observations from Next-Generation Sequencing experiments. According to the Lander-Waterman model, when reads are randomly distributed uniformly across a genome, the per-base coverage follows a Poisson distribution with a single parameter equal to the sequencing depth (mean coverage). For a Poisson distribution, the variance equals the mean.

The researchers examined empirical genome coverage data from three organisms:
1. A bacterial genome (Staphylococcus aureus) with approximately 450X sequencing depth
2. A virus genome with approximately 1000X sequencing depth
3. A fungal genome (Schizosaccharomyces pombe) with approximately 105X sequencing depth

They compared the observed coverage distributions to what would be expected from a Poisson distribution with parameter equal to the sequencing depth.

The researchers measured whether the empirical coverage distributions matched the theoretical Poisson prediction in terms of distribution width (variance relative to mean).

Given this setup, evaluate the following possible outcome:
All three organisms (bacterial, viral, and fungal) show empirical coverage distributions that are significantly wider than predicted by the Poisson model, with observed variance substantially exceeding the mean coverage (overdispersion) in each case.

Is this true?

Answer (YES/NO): YES